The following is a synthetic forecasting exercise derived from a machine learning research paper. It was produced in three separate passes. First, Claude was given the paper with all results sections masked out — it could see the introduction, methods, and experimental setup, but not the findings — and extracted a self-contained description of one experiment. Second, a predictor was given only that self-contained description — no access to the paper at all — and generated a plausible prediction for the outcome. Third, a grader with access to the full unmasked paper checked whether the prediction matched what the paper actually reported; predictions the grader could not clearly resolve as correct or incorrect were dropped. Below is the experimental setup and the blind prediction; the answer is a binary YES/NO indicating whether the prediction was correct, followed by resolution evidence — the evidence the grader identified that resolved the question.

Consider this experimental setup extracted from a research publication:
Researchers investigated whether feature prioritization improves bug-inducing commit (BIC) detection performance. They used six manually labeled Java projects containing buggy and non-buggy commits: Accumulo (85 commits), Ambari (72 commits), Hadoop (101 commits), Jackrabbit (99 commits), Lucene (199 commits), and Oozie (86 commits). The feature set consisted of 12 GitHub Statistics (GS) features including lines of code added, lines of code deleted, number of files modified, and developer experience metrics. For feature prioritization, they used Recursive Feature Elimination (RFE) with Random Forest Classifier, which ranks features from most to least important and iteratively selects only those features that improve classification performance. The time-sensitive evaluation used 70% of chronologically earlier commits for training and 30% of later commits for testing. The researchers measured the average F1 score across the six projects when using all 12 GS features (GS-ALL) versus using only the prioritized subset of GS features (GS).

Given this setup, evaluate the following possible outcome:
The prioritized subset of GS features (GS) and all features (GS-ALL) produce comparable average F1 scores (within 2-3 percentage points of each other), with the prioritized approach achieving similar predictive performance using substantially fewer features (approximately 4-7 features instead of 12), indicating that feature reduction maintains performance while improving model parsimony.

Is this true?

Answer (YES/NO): NO